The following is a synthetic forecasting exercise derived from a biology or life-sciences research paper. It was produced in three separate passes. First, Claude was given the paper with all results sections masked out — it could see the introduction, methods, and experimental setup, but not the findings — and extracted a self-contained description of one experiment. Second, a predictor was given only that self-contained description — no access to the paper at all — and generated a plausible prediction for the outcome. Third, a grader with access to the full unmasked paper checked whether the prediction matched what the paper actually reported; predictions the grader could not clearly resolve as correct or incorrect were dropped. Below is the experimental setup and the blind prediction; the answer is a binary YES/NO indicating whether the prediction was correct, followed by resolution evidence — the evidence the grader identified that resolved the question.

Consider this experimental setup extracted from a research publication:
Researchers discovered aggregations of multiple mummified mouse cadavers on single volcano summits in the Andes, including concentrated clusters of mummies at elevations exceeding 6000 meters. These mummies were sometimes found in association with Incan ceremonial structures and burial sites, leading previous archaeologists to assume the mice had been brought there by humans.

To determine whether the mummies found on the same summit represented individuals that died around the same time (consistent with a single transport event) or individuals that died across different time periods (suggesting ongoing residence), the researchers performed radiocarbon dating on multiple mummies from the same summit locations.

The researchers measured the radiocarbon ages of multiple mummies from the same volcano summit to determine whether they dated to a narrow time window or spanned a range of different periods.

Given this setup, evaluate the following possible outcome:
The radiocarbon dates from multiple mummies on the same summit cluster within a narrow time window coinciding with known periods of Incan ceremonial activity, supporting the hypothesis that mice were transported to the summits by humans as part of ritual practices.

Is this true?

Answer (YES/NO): NO